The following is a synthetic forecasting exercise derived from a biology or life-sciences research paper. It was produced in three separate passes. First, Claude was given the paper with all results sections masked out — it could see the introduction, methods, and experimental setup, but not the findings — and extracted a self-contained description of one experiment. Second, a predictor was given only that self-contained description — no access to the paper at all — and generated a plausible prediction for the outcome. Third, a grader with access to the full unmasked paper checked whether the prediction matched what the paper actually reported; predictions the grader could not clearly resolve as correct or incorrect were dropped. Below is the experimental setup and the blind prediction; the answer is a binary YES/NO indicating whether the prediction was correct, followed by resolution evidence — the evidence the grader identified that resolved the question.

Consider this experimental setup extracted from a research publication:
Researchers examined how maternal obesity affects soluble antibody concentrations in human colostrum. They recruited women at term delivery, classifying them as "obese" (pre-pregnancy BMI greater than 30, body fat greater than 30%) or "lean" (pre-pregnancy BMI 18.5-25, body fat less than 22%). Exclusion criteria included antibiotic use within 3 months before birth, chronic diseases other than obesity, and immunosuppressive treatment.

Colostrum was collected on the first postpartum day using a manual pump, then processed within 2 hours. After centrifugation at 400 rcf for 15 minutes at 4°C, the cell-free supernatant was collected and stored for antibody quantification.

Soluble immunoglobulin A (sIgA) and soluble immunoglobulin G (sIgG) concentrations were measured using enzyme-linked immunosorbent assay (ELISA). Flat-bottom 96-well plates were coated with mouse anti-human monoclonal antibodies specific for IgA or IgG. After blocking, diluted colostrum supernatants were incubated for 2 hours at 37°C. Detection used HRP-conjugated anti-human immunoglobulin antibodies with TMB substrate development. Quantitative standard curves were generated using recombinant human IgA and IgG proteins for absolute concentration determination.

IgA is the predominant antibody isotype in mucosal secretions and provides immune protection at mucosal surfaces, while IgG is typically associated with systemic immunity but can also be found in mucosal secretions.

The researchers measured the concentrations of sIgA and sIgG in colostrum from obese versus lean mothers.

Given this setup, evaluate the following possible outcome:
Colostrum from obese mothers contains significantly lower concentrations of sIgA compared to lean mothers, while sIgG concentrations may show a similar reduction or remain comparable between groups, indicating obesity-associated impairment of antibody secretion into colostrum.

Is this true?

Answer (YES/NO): NO